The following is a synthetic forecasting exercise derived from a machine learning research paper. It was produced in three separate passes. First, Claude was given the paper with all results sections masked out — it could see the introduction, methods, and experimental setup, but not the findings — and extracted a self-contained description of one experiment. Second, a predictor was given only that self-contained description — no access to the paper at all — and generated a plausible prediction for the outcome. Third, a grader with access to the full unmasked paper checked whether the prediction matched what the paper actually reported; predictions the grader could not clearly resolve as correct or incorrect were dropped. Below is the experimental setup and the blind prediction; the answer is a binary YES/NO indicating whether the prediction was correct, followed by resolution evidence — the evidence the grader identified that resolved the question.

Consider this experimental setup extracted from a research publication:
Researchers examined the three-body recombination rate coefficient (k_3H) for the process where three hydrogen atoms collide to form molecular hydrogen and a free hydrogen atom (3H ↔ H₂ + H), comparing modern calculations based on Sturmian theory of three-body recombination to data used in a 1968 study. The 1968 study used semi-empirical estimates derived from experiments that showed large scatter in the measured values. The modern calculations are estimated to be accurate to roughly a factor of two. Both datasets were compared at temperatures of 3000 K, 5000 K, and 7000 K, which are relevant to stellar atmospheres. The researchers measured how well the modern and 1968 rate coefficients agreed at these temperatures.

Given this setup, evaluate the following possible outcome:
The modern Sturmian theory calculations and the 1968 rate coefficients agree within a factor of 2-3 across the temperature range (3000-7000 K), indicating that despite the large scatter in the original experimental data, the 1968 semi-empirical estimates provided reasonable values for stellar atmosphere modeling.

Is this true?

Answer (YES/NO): YES